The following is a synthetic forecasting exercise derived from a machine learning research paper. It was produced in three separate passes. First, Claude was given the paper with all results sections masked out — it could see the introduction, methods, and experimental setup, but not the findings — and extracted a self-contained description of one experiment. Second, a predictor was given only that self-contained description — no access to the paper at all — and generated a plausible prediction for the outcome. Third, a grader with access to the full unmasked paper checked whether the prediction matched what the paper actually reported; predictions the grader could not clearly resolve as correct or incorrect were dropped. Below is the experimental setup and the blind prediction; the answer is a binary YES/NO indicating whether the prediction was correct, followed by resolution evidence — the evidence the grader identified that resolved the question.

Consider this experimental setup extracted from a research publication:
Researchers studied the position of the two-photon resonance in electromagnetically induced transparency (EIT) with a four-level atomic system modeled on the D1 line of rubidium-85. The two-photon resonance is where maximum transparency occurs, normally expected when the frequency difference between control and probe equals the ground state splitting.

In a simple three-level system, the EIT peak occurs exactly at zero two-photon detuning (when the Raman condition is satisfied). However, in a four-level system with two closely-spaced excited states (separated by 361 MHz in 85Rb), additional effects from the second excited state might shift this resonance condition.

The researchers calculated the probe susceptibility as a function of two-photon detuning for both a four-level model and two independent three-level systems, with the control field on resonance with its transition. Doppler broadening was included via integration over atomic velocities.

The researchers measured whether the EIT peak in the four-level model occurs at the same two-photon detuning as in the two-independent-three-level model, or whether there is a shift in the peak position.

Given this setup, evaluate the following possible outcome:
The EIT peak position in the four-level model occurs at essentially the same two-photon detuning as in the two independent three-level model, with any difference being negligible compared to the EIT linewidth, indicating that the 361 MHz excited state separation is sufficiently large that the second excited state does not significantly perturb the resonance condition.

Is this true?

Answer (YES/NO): NO